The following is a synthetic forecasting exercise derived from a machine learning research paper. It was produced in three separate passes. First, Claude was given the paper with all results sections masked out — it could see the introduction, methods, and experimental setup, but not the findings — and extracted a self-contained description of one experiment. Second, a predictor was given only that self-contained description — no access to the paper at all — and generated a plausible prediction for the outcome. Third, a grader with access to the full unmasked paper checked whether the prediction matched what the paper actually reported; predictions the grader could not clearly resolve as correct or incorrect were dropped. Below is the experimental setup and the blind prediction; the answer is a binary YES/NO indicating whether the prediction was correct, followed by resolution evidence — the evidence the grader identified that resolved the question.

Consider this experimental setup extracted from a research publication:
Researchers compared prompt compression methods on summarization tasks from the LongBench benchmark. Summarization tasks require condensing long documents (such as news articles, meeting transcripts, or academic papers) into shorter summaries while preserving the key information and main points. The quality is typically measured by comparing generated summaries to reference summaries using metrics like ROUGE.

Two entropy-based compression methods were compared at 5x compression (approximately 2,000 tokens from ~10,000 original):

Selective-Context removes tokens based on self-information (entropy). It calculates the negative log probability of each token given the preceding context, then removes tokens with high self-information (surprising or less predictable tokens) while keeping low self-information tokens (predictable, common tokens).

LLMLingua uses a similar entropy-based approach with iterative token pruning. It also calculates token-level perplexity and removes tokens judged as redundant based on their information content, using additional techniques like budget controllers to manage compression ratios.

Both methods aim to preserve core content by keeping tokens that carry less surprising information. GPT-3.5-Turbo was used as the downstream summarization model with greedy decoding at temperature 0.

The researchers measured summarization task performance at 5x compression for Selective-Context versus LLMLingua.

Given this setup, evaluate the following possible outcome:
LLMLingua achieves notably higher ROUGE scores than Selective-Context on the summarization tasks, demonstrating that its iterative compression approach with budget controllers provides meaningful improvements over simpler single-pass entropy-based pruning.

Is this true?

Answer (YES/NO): NO